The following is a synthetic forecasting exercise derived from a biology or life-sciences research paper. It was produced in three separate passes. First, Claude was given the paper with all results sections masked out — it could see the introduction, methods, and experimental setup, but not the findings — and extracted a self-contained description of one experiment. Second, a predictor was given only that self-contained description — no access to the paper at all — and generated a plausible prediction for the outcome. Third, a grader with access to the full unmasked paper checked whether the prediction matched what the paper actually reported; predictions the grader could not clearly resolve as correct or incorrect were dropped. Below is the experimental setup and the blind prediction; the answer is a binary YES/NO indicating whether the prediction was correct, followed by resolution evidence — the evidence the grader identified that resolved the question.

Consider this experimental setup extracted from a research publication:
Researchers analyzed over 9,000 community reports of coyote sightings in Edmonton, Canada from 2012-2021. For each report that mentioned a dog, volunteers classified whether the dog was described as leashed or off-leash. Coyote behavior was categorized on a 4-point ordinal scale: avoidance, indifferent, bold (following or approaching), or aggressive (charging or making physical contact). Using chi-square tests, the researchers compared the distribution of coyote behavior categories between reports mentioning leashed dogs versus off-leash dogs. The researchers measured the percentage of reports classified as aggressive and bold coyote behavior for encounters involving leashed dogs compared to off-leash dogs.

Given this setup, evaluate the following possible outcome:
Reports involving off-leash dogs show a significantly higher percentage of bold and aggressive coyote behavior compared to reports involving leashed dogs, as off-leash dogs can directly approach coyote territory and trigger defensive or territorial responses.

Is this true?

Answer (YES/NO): NO